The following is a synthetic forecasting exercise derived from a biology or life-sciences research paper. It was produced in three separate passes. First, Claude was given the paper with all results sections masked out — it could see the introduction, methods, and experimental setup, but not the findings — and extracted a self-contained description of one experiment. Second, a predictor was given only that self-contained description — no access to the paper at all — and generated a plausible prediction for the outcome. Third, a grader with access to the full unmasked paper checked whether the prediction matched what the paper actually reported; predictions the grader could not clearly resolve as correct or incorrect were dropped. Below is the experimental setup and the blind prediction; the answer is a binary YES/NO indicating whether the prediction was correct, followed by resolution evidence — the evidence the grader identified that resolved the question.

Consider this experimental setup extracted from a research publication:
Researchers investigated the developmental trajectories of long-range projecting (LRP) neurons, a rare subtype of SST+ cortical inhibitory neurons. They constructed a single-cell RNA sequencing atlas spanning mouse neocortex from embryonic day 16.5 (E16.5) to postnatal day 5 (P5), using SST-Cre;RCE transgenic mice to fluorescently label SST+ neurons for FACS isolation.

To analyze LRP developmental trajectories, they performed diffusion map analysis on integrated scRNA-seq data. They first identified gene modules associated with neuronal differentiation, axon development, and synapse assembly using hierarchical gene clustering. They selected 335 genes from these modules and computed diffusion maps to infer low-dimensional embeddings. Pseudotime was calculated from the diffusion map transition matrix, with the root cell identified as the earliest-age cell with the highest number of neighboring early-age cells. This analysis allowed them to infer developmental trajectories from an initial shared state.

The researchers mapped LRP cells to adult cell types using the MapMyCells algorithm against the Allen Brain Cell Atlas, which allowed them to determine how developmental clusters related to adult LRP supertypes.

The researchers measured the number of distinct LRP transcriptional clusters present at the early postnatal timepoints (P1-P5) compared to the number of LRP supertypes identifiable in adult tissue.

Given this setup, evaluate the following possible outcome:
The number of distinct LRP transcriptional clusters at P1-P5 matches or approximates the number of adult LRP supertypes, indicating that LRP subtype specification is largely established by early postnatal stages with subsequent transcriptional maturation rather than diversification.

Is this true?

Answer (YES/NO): NO